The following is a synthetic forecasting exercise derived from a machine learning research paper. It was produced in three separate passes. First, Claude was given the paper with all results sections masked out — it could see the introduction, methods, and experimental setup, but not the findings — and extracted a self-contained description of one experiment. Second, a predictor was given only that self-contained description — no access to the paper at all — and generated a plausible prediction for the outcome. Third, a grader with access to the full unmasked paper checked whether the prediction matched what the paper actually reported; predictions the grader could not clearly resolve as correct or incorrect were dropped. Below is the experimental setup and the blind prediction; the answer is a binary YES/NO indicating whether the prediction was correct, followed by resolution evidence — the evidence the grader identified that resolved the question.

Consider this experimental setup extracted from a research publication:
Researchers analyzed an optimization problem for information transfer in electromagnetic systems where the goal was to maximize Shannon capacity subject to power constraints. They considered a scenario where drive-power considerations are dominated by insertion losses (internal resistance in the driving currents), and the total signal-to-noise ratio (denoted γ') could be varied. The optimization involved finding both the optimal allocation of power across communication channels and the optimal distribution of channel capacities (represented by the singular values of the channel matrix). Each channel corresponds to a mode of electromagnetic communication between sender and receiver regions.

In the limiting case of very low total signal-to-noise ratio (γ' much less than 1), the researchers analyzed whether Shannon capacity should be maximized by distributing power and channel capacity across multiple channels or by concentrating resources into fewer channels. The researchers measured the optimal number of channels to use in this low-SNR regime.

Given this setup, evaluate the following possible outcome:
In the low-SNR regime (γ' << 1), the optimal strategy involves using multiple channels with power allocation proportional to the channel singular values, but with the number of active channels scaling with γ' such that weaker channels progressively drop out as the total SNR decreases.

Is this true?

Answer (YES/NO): NO